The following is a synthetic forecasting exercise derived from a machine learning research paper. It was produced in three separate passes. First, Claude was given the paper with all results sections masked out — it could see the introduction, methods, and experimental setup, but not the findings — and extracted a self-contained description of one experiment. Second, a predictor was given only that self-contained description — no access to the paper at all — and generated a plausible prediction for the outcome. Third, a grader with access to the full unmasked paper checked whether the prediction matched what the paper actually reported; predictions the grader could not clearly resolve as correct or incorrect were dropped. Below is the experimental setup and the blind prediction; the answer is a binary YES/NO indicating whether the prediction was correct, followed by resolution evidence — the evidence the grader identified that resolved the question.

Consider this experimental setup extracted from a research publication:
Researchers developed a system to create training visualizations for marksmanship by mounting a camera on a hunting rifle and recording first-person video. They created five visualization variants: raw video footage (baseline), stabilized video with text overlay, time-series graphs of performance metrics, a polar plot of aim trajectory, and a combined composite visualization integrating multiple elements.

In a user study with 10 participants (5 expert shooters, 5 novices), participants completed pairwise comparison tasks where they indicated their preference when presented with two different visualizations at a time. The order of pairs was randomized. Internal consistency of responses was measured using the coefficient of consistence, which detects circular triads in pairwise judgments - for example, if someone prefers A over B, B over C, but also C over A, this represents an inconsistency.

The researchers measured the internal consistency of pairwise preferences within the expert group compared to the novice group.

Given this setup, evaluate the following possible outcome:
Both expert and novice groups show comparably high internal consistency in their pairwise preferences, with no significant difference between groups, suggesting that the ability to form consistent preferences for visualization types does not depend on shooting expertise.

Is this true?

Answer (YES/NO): YES